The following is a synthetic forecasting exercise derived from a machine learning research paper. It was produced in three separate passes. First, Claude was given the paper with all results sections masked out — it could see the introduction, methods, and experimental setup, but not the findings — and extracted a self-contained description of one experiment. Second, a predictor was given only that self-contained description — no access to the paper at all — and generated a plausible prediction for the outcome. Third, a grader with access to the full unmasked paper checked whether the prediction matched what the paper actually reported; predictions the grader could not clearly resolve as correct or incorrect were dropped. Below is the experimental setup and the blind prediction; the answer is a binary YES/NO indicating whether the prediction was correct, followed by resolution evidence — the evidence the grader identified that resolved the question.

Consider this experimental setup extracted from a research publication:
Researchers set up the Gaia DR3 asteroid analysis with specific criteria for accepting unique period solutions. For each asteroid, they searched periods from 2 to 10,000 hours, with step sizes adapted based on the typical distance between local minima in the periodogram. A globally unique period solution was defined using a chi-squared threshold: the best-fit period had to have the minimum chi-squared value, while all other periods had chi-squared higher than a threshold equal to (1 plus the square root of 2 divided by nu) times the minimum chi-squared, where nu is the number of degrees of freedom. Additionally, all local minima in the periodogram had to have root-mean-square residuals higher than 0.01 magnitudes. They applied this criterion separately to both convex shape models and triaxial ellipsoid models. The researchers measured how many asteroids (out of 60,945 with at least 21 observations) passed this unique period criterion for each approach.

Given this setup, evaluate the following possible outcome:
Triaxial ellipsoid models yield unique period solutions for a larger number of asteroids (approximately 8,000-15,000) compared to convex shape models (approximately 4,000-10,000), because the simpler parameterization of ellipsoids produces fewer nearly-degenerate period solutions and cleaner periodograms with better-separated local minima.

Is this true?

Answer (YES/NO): NO